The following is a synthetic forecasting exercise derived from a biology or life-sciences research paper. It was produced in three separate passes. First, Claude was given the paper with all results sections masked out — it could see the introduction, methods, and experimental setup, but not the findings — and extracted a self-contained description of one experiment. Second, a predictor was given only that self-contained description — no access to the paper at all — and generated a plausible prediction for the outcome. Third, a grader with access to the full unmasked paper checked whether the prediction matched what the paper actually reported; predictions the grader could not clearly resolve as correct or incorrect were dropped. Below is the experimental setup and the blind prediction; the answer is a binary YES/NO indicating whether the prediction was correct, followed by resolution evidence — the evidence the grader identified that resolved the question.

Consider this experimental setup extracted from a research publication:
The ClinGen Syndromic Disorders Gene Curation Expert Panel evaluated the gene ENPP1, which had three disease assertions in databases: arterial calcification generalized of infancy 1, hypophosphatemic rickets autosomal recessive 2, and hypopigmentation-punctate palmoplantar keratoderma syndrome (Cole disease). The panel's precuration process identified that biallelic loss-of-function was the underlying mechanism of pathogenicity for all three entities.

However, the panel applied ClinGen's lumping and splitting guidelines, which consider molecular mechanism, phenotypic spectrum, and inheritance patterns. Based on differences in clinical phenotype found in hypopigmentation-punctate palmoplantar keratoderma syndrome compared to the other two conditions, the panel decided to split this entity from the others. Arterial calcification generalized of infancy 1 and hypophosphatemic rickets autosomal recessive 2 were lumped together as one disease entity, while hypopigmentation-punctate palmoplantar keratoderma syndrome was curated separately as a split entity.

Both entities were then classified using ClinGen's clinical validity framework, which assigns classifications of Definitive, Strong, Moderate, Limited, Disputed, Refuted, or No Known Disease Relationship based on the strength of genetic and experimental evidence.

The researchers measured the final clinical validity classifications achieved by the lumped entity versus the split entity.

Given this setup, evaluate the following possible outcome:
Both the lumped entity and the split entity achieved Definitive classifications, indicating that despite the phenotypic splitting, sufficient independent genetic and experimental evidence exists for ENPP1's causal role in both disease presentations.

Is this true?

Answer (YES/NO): NO